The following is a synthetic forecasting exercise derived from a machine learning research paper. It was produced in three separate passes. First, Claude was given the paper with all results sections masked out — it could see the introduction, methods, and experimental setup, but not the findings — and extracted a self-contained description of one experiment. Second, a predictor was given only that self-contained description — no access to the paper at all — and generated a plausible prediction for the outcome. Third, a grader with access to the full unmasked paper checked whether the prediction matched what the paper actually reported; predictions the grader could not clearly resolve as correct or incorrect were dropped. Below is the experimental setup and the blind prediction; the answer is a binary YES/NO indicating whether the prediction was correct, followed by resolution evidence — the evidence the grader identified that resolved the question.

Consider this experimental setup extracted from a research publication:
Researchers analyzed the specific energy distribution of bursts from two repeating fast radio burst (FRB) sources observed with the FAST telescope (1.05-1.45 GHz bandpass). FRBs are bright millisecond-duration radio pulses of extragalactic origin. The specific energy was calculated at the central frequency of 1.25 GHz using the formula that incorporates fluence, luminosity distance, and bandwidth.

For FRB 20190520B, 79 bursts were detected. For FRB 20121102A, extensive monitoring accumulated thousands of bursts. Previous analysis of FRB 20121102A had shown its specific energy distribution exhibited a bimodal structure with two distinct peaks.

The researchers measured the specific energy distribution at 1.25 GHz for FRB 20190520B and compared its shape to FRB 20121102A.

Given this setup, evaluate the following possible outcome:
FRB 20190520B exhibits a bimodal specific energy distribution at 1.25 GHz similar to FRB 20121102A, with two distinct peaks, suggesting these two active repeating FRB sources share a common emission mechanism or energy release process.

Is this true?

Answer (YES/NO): NO